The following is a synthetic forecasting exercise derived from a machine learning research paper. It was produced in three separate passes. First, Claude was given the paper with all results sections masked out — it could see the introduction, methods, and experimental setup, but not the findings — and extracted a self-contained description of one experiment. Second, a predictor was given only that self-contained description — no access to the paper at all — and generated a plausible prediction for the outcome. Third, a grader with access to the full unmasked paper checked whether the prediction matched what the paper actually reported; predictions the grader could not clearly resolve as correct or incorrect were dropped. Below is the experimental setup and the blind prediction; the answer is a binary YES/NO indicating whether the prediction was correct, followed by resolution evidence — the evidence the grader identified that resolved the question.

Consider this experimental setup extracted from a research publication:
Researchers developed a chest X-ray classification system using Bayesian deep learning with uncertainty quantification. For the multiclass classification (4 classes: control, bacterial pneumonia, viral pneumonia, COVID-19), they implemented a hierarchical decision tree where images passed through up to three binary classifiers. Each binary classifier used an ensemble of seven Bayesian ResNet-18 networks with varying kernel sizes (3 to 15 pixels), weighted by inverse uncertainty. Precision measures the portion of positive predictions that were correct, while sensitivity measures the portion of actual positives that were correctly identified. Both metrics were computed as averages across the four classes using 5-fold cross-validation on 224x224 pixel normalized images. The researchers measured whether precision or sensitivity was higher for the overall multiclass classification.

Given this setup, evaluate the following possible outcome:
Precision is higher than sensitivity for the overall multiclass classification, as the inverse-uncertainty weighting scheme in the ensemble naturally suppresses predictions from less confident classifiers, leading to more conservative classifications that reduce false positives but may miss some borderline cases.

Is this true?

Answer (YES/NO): YES